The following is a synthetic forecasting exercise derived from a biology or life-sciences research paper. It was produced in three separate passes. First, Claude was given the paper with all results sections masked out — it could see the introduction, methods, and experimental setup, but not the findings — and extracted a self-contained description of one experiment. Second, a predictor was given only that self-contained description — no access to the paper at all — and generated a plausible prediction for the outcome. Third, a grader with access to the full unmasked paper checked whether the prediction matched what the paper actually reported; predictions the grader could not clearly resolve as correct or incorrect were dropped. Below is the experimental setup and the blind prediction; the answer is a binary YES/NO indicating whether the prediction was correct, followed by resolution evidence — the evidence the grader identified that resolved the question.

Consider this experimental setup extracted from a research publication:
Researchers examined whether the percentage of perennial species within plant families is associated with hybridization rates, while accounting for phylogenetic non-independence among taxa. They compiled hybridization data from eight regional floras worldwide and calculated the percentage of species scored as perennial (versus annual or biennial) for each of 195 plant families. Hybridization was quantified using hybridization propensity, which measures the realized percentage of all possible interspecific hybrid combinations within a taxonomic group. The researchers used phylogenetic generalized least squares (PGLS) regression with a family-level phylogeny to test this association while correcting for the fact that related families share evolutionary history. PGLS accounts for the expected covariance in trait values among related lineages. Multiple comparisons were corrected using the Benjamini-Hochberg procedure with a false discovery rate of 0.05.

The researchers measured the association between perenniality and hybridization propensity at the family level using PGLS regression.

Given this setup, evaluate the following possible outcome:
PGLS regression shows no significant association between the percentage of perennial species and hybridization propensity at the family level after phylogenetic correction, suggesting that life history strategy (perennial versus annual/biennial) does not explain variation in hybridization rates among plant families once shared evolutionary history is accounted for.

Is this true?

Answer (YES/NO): YES